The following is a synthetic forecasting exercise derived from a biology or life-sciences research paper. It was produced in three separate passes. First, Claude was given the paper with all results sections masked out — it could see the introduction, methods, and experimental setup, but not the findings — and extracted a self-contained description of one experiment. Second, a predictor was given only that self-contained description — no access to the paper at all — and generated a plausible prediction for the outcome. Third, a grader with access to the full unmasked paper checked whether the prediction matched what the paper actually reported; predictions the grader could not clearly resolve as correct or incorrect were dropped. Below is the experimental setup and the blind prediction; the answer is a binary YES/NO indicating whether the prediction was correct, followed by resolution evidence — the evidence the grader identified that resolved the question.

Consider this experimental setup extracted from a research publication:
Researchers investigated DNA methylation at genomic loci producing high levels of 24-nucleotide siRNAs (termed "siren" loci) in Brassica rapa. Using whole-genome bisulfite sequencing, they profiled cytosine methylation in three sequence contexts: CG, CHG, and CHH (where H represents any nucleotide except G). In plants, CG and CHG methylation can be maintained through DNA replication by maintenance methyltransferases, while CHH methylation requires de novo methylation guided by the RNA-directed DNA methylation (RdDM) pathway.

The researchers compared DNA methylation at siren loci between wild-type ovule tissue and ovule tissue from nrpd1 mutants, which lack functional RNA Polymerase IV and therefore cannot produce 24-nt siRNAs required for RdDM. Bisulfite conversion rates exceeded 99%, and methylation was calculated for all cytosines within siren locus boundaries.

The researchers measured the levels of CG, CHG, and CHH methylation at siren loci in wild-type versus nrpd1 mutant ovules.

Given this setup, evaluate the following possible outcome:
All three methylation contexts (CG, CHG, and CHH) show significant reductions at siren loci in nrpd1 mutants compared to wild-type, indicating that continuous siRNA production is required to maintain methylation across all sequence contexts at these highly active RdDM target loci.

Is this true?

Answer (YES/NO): NO